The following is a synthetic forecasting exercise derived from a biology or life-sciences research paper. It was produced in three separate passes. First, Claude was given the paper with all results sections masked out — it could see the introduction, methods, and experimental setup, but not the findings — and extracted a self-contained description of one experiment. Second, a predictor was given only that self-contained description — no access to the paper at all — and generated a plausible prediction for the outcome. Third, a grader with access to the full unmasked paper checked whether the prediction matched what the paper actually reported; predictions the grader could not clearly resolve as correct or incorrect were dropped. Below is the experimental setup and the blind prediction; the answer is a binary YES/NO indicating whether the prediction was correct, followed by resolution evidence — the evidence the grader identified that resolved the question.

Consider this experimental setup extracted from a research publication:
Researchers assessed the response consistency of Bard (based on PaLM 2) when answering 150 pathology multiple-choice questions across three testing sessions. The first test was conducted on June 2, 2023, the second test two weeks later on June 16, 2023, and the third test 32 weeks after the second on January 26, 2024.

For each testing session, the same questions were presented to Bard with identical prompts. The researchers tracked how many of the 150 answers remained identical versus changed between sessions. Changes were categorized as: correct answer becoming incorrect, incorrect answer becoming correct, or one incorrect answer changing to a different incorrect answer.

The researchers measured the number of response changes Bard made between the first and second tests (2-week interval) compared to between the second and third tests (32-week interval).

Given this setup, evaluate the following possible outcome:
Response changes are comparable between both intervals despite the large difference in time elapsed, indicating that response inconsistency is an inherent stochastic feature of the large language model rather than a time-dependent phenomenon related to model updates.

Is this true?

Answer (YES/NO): YES